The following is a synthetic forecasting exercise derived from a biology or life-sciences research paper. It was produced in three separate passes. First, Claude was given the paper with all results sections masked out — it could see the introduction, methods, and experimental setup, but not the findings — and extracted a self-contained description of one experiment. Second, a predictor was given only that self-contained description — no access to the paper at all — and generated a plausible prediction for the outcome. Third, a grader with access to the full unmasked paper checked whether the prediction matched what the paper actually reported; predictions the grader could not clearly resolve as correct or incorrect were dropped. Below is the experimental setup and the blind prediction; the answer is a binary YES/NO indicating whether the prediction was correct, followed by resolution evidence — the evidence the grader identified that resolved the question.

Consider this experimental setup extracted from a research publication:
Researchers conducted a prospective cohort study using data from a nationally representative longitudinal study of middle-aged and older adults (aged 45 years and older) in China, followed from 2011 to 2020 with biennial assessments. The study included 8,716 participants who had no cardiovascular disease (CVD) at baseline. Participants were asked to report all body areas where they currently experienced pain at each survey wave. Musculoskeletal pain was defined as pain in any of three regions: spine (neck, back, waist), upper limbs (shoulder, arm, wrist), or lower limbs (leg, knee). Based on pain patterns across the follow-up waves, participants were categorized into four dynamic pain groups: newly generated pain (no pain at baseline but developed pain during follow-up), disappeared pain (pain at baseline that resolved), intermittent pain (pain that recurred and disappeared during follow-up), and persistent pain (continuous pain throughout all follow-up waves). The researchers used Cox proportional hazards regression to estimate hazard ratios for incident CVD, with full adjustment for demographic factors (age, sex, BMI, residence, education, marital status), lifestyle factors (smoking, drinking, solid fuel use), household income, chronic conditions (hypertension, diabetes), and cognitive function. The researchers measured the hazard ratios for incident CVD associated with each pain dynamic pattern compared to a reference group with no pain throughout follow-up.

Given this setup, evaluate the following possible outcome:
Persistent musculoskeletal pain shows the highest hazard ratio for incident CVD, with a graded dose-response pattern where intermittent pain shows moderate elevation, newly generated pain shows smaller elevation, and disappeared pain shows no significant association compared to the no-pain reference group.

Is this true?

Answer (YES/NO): NO